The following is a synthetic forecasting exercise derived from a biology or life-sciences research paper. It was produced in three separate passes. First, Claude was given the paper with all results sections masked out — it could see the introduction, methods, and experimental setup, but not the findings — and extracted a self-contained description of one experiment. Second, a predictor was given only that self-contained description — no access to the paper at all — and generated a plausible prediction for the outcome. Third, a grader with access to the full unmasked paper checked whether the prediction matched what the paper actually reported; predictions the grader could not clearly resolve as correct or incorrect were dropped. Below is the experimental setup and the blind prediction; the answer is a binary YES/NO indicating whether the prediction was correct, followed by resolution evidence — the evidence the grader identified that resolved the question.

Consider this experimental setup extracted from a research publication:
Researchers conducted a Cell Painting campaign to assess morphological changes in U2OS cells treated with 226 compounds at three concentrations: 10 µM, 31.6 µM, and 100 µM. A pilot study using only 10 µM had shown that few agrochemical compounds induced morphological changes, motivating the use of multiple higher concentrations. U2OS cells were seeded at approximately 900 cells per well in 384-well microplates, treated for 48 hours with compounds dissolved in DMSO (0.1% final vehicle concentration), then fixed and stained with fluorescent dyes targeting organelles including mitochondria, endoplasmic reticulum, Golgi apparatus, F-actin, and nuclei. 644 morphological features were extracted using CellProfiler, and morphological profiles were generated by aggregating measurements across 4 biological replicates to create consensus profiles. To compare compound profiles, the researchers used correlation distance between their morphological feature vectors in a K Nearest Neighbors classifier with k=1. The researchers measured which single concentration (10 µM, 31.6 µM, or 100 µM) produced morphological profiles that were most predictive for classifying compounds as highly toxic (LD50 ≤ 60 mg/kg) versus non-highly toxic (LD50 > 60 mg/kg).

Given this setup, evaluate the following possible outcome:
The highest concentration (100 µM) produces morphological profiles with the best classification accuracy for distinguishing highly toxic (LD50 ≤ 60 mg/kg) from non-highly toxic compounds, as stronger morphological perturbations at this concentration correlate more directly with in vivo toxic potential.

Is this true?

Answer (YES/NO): NO